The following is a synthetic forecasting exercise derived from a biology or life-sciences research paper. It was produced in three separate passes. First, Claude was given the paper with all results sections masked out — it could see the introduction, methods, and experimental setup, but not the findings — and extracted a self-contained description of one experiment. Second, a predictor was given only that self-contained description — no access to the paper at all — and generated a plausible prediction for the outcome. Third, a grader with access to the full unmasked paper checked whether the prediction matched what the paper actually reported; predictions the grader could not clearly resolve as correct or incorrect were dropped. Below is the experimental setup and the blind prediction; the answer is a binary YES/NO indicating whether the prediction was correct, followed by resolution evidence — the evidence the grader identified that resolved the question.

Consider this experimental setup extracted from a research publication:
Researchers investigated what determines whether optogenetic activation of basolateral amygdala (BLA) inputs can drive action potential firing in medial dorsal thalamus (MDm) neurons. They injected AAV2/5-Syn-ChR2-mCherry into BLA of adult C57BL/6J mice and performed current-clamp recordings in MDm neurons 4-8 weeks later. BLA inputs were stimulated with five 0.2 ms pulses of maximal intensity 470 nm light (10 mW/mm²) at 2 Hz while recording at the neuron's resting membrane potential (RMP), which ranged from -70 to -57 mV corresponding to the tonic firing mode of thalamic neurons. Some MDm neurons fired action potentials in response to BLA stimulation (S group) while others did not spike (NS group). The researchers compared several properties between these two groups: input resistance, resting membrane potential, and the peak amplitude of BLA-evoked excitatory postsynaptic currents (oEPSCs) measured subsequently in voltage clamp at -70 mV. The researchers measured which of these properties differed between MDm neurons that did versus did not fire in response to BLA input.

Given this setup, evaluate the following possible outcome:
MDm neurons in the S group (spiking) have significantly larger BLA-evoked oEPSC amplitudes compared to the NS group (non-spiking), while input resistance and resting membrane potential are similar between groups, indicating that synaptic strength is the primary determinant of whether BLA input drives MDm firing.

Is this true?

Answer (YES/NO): YES